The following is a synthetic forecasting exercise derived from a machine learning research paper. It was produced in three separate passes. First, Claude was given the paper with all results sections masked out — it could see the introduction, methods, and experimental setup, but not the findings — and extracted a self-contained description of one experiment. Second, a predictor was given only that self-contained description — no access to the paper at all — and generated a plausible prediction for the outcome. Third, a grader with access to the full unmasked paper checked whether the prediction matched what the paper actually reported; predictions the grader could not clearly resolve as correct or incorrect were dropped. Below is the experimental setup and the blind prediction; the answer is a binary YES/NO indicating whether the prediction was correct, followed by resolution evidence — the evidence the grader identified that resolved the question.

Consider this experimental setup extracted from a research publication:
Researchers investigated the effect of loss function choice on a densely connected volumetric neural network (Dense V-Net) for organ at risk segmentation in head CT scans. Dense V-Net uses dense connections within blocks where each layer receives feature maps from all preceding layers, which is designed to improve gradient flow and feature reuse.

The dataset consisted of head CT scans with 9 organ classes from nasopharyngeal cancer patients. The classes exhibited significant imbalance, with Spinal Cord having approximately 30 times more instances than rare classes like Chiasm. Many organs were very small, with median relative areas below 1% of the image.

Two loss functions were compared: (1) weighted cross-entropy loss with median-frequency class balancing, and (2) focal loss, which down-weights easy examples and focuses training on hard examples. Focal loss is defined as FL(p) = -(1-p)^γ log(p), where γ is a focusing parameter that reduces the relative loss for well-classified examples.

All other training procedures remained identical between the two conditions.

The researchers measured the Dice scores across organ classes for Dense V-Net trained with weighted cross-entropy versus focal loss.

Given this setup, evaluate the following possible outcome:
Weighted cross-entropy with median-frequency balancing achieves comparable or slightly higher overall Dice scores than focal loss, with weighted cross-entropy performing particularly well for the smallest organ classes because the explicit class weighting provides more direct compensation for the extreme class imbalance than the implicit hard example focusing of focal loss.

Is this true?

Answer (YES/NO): NO